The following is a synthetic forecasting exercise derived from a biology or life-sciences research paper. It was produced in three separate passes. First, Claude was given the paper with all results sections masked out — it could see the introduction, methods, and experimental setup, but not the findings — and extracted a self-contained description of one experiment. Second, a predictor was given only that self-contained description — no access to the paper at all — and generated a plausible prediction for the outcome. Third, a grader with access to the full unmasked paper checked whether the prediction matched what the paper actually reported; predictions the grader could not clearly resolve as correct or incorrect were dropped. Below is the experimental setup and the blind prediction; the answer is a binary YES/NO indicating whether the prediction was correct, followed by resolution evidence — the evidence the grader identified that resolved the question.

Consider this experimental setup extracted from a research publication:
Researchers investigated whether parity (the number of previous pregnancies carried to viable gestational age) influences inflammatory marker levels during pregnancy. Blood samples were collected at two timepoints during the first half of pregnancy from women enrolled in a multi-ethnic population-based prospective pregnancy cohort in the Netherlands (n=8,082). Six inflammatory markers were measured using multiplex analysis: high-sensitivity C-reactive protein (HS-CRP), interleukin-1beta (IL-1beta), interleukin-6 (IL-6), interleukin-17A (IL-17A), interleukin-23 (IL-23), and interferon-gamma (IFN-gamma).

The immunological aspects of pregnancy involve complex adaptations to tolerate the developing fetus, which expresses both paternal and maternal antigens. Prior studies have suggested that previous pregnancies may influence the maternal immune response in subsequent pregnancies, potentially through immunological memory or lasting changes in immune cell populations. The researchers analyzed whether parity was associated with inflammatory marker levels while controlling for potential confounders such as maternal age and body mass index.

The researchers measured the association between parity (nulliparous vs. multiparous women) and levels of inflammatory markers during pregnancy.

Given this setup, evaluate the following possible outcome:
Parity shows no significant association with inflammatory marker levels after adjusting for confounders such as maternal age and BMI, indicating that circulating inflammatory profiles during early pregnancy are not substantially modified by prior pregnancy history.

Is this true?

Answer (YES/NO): NO